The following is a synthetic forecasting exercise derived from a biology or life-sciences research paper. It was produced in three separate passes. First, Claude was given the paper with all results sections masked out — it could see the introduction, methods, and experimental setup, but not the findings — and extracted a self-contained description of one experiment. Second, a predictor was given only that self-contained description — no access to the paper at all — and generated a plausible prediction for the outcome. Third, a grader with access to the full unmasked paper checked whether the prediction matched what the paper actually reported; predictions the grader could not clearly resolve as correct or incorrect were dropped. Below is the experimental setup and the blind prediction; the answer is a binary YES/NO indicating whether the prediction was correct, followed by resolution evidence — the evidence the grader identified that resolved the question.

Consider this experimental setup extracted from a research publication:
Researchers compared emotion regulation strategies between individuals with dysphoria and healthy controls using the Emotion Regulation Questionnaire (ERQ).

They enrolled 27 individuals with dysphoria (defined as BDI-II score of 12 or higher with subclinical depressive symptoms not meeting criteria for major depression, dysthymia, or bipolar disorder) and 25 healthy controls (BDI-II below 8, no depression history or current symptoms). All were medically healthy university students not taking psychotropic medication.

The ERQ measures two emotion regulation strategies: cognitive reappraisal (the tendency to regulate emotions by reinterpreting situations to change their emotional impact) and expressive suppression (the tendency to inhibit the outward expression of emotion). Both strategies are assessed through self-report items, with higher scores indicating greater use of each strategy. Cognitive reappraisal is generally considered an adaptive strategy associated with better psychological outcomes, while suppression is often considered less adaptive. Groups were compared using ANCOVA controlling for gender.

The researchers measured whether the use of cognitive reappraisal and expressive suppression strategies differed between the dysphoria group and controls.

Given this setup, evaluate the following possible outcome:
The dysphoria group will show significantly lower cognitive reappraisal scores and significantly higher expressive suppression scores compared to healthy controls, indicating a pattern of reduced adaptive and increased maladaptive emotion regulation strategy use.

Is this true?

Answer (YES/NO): NO